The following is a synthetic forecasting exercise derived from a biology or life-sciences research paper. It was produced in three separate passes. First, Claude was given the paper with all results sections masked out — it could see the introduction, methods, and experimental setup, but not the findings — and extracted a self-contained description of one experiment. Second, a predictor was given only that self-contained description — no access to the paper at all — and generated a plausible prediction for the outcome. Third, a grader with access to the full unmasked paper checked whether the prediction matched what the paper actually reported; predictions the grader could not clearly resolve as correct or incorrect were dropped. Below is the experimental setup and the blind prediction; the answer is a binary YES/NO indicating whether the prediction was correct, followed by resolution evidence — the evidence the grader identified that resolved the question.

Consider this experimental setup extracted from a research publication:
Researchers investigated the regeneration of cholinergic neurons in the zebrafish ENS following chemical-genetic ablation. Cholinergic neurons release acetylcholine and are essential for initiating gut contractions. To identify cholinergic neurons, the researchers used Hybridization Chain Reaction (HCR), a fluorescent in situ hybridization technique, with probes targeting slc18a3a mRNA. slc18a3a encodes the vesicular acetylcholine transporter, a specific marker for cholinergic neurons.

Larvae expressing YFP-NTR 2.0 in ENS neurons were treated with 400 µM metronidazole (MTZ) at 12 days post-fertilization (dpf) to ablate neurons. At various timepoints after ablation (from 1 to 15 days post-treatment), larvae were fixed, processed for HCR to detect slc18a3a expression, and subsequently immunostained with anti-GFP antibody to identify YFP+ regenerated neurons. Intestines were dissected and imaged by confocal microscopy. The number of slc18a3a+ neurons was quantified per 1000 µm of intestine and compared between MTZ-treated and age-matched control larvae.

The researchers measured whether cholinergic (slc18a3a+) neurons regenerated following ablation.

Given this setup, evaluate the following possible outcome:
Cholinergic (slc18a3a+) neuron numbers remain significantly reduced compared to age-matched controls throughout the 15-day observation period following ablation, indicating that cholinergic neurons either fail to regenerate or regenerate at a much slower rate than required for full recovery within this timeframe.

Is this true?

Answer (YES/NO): NO